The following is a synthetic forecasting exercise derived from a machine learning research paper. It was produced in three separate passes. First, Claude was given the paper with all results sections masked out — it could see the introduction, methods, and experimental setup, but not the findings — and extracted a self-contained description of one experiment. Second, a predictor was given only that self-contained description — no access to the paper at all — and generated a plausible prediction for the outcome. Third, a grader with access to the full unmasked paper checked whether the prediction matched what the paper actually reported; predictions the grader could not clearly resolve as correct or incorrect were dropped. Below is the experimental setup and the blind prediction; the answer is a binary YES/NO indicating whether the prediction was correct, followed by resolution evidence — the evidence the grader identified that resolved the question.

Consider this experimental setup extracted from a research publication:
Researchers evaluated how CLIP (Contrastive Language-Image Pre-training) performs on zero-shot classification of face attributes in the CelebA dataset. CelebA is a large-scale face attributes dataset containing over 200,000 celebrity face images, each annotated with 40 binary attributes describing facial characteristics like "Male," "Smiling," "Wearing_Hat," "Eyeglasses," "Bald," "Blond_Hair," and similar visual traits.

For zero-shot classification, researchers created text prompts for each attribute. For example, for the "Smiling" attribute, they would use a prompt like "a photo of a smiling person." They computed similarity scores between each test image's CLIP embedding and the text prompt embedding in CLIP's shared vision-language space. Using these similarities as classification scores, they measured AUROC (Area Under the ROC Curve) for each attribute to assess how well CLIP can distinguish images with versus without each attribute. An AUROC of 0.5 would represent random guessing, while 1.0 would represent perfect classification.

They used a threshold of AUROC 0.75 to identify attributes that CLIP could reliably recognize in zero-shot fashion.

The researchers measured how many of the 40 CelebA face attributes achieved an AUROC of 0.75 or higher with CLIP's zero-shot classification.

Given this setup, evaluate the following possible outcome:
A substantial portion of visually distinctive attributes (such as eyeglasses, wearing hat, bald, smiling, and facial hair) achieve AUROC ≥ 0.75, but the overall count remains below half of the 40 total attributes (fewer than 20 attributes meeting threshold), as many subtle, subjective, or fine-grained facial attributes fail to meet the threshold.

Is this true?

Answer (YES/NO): YES